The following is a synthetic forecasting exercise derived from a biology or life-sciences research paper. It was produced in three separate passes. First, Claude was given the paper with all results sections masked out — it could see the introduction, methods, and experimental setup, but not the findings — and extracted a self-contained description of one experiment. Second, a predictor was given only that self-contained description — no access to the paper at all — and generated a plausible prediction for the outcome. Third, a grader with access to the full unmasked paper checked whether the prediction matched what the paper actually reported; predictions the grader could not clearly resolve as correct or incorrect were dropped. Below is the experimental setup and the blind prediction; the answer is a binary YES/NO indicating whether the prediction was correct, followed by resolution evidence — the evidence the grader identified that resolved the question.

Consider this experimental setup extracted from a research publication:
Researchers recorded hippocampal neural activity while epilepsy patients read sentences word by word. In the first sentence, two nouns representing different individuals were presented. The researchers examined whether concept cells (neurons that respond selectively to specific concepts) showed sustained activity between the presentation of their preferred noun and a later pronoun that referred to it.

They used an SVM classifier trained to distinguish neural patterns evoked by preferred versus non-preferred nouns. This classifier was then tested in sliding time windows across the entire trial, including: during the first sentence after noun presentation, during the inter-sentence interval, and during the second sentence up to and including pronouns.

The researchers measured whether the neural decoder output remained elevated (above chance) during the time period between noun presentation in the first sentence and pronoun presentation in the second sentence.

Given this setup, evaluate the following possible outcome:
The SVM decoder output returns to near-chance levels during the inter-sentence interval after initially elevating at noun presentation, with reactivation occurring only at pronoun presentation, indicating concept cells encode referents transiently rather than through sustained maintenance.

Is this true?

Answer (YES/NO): YES